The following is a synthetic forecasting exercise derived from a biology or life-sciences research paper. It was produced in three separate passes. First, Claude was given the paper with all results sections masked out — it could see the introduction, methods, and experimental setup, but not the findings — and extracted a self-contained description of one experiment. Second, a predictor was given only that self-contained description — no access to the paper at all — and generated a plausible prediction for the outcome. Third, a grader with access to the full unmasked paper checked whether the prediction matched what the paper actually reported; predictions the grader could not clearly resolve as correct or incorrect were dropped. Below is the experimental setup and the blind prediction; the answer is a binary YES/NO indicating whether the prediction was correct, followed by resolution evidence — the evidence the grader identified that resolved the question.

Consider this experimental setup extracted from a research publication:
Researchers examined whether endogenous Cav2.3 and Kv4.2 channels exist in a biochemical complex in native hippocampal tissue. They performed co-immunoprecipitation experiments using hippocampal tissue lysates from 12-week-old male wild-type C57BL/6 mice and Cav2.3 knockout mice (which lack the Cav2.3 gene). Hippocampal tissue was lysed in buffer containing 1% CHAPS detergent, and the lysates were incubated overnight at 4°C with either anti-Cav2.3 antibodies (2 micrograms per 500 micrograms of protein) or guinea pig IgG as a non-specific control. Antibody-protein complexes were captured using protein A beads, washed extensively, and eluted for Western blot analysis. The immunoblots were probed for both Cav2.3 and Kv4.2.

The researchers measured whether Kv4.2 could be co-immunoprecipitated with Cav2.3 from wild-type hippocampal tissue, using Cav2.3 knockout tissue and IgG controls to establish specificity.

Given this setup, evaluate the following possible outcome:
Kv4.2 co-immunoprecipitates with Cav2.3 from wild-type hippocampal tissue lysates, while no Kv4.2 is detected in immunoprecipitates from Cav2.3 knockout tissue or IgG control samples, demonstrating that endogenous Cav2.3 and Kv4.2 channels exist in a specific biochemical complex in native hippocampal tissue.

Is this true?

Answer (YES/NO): YES